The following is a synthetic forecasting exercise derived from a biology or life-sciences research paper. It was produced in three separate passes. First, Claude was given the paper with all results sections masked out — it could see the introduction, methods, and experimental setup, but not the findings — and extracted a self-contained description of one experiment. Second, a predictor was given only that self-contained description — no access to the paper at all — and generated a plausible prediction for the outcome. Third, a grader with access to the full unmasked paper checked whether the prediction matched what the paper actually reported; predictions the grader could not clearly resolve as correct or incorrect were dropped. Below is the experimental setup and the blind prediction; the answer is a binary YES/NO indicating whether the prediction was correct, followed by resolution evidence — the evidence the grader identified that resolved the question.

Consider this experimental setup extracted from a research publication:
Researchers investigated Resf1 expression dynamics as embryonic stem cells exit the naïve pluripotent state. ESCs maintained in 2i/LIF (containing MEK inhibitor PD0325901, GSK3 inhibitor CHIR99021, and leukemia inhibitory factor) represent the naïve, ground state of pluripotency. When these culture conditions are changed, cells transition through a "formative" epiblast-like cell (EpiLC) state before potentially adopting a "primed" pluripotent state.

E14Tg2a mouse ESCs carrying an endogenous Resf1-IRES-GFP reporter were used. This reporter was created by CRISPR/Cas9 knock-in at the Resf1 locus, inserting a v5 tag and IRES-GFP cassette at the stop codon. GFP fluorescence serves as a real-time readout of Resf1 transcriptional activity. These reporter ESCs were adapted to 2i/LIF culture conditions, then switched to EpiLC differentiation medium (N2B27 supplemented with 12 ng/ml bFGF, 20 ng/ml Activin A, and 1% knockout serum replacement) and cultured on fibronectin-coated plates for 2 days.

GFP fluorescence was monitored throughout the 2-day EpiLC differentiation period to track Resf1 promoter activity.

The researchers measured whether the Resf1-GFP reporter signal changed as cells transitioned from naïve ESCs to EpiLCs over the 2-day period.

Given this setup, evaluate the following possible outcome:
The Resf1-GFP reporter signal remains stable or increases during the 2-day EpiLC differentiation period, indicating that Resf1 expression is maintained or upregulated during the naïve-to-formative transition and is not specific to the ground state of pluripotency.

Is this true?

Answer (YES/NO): YES